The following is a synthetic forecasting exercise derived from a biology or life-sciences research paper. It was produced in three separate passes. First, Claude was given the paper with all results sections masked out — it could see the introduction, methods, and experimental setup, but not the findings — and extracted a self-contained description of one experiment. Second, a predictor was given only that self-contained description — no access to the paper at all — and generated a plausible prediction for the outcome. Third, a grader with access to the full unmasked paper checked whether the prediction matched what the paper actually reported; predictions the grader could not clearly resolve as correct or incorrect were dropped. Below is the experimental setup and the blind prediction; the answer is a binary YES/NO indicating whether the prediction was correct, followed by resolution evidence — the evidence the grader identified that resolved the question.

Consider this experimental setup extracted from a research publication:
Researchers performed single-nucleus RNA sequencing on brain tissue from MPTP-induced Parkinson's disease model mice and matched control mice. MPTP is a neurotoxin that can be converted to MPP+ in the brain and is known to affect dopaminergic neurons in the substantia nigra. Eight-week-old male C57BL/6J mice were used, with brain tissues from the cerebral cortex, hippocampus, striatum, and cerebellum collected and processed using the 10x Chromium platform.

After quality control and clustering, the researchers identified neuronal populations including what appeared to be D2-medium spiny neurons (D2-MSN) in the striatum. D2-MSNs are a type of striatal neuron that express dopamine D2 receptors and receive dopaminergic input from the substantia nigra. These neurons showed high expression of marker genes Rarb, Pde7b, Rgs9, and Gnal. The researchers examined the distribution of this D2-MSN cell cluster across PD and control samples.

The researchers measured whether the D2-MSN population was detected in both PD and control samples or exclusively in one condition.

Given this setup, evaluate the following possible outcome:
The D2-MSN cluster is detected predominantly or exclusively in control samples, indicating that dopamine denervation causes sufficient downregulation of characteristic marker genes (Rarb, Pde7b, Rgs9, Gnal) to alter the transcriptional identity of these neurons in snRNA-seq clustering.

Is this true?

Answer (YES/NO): NO